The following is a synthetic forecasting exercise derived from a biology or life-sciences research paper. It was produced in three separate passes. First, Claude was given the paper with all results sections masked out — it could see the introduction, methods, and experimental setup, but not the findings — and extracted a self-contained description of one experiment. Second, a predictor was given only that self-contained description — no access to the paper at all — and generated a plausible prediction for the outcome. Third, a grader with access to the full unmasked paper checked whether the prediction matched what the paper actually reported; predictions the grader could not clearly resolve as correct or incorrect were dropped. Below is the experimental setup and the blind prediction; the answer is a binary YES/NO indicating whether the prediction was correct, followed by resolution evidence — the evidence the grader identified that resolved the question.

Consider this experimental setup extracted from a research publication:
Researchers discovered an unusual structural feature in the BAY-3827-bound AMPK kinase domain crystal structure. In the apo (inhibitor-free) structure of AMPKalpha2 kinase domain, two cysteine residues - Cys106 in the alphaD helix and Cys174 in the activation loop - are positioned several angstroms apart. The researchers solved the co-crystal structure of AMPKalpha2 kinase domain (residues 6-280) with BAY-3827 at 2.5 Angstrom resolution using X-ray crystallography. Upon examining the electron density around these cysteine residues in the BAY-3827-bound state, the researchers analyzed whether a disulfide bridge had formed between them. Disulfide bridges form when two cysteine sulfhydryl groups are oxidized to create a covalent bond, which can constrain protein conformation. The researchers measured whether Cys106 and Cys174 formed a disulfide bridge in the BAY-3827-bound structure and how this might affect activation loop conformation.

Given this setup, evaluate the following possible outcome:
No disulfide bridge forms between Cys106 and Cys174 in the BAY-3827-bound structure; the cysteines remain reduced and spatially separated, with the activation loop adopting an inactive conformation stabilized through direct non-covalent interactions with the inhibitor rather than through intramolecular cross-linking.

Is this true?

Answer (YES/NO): NO